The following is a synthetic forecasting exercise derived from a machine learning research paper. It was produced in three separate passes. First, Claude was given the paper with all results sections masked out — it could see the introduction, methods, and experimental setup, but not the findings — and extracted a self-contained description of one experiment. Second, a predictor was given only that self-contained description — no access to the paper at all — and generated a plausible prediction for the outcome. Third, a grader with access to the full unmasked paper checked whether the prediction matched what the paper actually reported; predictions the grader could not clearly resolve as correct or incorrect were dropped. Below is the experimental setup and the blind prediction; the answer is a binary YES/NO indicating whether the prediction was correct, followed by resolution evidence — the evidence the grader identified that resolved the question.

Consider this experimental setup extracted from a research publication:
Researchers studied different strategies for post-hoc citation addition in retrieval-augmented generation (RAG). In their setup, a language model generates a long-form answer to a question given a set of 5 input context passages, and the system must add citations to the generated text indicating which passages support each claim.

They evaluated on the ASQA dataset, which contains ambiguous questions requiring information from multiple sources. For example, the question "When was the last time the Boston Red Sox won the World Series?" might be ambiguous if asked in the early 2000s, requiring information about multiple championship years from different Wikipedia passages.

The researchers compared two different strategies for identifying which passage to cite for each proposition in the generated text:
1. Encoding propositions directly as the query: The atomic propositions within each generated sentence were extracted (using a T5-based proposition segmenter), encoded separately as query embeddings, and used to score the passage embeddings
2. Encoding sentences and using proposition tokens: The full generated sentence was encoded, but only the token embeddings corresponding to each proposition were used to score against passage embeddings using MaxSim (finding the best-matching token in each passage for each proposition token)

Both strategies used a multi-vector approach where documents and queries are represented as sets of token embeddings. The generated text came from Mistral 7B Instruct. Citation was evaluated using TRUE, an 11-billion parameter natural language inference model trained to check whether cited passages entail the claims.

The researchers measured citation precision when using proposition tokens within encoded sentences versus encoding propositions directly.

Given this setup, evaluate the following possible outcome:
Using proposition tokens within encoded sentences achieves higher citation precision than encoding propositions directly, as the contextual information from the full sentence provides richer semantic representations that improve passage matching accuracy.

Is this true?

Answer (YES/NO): YES